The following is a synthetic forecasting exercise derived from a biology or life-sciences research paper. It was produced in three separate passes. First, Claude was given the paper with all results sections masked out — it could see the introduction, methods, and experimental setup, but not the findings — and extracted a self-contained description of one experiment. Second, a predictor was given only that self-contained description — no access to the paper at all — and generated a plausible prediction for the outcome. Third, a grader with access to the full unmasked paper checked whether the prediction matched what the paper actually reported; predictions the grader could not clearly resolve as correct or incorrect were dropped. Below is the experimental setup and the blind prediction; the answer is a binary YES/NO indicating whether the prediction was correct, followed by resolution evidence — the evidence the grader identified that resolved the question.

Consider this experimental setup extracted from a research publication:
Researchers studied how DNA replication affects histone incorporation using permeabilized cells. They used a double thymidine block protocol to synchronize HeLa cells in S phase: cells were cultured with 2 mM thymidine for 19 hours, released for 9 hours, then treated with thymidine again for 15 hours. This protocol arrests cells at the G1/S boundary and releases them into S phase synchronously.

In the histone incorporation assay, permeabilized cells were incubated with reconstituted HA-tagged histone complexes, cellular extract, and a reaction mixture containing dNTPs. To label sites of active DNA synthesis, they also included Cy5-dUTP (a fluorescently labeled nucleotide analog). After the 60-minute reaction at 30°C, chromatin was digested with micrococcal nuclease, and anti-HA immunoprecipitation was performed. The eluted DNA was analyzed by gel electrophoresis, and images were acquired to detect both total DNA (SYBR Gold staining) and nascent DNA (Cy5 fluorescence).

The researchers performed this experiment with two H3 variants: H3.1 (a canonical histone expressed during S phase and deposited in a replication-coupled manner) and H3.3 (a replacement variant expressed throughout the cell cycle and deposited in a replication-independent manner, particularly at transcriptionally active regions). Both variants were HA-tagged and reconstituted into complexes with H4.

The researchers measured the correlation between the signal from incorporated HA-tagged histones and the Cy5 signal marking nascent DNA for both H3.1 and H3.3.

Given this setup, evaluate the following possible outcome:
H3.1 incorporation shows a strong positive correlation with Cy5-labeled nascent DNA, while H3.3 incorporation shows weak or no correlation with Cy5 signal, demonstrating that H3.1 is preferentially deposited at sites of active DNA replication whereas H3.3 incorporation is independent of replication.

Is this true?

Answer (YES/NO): YES